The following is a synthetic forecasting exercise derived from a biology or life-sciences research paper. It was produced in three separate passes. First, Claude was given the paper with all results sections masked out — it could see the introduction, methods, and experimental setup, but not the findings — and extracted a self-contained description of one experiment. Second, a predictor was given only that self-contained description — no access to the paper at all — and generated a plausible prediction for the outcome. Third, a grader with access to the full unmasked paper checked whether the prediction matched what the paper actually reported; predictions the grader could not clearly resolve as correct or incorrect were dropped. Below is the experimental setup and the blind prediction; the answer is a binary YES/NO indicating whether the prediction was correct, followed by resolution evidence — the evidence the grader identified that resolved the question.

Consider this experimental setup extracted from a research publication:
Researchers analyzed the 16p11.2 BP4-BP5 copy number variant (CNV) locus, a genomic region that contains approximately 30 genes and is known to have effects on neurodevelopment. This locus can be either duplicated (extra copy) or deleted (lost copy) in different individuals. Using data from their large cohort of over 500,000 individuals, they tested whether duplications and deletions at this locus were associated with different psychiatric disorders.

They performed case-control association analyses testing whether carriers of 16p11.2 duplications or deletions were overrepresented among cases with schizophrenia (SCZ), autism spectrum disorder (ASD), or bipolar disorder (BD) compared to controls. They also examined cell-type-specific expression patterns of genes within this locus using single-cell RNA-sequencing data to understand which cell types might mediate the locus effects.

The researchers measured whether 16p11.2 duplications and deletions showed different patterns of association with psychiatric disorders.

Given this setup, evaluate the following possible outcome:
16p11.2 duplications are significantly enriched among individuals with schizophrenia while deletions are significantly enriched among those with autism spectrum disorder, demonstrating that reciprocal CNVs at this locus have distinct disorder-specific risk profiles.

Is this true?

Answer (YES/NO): YES